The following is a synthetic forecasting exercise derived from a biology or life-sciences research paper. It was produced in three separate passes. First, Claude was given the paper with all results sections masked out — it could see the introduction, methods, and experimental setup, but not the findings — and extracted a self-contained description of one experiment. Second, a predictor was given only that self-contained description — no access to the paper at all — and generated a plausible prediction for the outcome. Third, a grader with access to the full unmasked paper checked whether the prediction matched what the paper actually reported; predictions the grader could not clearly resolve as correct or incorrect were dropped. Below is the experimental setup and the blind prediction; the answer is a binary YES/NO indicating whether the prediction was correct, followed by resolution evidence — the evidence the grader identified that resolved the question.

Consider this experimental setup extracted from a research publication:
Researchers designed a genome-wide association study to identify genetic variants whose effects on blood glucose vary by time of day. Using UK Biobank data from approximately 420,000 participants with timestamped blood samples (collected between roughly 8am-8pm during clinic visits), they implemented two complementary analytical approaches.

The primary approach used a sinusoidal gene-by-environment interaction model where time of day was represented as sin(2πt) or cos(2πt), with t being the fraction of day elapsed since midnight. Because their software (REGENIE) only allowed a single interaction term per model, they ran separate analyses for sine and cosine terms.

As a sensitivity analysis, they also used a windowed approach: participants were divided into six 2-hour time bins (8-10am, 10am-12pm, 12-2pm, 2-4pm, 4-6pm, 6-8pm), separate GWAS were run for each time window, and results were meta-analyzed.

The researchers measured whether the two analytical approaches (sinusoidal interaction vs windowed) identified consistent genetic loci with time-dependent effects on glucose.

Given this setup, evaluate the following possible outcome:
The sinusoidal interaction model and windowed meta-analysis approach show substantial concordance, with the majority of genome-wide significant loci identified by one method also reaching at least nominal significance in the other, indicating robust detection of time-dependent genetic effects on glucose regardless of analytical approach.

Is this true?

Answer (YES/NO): YES